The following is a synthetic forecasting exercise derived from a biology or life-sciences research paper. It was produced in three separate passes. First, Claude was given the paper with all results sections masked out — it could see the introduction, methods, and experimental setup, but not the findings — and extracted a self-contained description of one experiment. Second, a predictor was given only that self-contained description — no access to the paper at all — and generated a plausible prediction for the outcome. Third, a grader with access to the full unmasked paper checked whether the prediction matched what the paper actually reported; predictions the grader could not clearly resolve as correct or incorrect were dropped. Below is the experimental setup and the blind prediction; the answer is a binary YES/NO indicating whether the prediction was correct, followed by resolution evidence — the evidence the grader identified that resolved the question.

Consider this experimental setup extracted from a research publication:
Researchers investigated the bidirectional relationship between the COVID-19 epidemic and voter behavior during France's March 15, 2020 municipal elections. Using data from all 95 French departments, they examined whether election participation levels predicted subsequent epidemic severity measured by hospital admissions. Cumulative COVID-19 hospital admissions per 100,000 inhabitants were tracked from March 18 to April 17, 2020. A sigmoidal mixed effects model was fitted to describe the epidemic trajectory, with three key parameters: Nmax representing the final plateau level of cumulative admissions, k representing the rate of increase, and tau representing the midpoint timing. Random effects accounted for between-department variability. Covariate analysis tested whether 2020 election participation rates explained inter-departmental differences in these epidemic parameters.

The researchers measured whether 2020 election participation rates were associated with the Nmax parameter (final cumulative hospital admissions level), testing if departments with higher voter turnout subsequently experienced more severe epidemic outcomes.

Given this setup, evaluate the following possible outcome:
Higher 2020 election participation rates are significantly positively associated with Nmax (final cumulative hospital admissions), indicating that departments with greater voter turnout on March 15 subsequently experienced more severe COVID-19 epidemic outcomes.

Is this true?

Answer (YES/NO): NO